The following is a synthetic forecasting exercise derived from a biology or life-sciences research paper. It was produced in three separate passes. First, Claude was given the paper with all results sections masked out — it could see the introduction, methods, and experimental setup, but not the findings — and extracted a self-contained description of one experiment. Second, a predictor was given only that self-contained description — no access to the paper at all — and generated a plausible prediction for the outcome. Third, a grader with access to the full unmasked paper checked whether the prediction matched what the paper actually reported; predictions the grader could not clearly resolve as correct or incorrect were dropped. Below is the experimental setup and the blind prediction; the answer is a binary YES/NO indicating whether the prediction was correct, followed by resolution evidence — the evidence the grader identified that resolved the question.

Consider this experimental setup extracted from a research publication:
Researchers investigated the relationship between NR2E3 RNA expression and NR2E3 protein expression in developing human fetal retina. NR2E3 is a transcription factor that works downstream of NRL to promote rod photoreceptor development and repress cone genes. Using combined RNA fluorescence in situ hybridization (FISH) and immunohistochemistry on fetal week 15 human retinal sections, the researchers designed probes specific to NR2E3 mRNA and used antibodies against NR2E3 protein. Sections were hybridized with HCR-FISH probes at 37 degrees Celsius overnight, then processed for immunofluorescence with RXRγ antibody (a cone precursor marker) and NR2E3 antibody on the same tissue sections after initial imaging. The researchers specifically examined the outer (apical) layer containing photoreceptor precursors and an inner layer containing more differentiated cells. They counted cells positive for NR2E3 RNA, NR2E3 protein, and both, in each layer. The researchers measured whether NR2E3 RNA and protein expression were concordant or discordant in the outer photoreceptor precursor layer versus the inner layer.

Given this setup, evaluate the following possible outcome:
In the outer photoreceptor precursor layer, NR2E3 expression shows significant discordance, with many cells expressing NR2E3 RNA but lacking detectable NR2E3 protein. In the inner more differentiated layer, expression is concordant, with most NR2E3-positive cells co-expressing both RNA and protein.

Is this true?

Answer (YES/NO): NO